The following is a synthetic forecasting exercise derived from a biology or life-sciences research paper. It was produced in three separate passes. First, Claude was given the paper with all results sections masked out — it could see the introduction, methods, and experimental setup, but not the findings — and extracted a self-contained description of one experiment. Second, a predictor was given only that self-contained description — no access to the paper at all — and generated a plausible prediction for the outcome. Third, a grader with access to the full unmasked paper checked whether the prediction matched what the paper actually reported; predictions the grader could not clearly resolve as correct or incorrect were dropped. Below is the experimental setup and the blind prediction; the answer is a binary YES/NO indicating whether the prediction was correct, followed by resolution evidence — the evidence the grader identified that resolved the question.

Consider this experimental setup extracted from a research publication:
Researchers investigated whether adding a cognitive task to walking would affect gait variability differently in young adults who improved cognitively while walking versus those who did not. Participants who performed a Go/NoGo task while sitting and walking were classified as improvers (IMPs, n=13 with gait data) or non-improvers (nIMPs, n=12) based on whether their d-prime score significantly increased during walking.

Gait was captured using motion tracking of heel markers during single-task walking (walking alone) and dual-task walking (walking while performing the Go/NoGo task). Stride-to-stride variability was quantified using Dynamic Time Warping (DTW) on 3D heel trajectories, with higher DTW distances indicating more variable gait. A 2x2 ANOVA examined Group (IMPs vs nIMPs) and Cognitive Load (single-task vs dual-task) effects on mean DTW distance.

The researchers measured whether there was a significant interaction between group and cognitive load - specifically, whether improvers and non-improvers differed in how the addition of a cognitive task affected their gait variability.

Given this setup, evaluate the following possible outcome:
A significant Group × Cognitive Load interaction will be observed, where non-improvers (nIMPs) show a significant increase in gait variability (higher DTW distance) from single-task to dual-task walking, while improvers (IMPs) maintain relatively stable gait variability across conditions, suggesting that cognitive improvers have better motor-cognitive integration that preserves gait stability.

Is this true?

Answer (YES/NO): NO